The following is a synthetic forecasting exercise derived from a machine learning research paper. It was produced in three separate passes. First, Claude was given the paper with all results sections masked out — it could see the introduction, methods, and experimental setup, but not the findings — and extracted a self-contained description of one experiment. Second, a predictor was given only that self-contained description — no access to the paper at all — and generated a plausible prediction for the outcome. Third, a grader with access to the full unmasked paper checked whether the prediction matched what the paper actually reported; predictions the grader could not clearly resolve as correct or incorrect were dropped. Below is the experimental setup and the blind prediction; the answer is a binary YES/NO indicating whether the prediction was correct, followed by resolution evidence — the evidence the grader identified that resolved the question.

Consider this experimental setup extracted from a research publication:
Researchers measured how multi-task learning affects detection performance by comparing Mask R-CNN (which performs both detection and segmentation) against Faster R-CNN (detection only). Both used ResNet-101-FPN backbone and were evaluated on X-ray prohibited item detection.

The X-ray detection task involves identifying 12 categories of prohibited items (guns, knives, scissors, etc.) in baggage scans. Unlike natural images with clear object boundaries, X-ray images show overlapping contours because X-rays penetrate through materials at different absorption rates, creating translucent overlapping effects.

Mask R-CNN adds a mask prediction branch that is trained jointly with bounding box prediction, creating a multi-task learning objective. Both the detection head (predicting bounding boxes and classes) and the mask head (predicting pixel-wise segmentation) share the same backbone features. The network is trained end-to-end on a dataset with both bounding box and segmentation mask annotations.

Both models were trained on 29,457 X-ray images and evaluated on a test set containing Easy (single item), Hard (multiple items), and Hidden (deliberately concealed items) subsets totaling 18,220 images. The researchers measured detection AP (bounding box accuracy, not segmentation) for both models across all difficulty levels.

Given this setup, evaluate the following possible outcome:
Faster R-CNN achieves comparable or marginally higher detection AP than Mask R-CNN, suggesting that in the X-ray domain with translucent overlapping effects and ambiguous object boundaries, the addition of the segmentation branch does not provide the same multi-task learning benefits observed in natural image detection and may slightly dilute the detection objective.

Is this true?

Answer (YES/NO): NO